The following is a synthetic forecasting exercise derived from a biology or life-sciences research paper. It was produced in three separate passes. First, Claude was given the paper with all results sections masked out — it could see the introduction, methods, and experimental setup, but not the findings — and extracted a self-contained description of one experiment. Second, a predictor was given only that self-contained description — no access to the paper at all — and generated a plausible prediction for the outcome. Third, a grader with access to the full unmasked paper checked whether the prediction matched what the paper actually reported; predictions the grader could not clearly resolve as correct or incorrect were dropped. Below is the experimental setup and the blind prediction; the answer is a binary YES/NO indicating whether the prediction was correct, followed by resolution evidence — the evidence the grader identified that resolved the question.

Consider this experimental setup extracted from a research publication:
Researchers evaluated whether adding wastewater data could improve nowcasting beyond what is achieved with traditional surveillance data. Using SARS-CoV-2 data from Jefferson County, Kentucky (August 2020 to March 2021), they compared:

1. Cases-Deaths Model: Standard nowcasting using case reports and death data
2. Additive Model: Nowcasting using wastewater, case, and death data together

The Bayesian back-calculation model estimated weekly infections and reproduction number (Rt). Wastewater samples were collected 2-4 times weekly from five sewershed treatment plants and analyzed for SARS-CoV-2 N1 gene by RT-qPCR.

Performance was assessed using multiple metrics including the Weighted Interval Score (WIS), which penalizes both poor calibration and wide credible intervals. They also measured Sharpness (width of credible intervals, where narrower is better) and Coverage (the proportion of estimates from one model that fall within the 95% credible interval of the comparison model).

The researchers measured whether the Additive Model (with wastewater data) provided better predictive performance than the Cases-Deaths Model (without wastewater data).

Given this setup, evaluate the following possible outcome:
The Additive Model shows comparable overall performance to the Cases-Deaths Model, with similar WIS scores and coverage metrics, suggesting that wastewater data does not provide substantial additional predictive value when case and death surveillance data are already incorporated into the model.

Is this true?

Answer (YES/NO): YES